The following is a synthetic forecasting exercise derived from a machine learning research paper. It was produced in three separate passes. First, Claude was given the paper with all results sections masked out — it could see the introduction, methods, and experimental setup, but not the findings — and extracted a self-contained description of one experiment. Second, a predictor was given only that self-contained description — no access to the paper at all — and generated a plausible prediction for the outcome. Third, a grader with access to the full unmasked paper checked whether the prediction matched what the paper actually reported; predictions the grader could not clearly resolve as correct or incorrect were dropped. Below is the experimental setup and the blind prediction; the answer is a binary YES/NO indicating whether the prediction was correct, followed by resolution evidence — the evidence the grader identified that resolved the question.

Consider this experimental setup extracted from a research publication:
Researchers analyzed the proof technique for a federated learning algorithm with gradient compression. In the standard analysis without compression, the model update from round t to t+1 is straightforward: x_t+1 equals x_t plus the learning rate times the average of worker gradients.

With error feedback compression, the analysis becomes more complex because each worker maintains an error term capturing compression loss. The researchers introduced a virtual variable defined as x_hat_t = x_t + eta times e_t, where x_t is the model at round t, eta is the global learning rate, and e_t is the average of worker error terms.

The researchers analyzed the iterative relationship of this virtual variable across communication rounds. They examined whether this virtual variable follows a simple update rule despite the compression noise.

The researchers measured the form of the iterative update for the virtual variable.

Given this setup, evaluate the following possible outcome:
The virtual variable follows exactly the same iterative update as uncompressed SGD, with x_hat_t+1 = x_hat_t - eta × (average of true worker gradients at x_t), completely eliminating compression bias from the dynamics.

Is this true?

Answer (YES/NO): NO